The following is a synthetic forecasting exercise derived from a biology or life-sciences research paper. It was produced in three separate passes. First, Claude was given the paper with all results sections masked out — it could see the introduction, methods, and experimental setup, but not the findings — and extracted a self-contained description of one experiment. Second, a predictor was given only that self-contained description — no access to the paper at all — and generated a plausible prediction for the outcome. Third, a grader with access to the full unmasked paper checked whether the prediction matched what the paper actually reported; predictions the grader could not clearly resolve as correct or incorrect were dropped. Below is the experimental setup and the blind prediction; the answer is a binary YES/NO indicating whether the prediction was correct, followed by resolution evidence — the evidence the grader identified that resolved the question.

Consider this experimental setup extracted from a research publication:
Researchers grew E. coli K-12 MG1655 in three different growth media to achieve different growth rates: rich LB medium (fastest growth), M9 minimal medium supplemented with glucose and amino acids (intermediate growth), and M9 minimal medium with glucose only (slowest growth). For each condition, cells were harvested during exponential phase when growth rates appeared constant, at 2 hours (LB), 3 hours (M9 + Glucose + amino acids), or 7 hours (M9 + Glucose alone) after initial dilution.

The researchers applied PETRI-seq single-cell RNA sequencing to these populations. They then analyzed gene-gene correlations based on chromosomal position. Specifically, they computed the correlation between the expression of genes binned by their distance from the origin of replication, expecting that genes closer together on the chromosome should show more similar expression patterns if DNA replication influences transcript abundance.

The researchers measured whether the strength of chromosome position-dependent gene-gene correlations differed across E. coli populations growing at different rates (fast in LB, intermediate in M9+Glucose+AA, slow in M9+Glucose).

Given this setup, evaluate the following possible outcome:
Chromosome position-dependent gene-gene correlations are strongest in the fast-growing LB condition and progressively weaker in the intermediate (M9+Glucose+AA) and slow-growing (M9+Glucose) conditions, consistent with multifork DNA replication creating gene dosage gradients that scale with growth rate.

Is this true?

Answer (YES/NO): YES